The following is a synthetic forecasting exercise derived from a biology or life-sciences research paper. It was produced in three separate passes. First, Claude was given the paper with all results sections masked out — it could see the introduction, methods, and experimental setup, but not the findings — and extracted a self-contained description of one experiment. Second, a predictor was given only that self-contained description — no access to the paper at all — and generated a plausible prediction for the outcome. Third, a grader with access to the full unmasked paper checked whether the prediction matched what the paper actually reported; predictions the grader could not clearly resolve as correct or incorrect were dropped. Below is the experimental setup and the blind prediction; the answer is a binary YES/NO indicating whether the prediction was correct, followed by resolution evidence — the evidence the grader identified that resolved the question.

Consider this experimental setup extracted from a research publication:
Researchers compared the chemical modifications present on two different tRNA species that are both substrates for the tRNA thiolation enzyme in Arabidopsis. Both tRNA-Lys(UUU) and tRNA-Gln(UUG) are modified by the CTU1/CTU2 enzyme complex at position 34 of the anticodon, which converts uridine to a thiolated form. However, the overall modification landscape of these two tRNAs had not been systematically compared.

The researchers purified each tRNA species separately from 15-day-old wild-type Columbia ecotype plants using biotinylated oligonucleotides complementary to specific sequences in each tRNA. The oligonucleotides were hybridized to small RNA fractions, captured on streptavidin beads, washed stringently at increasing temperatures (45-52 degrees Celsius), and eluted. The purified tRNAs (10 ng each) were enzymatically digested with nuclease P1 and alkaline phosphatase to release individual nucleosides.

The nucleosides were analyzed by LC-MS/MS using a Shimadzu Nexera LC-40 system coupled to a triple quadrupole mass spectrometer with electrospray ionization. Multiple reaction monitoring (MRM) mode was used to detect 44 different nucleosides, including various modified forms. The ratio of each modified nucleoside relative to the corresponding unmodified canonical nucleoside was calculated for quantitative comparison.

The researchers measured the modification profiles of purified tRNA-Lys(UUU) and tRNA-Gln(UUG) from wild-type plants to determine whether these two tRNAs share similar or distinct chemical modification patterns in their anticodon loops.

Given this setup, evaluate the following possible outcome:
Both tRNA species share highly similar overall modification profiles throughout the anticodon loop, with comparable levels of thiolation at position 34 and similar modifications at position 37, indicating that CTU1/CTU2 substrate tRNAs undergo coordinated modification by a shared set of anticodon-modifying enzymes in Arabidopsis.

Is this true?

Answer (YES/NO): NO